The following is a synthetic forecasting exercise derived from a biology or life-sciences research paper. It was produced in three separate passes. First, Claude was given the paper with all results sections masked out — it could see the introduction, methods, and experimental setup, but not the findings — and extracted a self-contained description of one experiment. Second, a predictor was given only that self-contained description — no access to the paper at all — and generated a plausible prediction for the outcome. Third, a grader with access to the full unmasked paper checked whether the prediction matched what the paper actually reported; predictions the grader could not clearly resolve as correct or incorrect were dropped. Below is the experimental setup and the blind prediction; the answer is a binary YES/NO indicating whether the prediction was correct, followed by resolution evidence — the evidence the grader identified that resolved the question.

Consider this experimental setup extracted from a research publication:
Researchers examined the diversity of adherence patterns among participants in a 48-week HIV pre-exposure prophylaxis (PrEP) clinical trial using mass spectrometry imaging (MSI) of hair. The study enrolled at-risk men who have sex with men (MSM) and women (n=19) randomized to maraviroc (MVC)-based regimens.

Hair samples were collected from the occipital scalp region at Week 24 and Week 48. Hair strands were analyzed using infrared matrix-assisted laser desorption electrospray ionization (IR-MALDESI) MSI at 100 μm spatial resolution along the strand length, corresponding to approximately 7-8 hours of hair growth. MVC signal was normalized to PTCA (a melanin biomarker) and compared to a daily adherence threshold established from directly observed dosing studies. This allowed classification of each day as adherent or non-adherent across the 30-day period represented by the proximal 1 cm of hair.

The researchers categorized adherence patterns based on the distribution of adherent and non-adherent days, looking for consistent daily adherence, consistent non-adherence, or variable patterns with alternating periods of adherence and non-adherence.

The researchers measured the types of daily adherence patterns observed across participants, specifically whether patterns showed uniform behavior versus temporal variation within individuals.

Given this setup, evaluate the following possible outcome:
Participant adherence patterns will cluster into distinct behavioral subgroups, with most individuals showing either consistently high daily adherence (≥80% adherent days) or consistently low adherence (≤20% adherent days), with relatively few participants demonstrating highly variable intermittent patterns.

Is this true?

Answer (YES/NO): YES